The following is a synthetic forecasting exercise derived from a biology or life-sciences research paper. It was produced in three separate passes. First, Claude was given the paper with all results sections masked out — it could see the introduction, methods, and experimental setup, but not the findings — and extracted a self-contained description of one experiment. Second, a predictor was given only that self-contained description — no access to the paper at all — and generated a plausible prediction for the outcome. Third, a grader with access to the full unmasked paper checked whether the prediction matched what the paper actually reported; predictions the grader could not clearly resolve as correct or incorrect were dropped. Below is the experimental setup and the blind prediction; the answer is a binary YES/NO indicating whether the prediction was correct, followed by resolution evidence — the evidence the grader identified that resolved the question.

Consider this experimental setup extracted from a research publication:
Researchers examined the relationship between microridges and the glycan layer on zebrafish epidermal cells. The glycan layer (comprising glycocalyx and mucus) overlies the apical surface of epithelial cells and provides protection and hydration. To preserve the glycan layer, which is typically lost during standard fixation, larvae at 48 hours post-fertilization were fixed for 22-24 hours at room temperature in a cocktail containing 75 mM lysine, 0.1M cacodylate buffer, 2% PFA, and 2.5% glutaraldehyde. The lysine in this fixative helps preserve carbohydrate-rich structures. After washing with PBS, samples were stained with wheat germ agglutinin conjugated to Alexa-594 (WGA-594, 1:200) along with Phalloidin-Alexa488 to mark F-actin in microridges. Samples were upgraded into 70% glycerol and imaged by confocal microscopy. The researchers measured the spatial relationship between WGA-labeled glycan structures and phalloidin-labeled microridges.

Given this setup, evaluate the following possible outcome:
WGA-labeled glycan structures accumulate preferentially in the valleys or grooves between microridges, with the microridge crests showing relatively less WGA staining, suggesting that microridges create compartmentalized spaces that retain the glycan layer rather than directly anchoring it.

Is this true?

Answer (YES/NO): NO